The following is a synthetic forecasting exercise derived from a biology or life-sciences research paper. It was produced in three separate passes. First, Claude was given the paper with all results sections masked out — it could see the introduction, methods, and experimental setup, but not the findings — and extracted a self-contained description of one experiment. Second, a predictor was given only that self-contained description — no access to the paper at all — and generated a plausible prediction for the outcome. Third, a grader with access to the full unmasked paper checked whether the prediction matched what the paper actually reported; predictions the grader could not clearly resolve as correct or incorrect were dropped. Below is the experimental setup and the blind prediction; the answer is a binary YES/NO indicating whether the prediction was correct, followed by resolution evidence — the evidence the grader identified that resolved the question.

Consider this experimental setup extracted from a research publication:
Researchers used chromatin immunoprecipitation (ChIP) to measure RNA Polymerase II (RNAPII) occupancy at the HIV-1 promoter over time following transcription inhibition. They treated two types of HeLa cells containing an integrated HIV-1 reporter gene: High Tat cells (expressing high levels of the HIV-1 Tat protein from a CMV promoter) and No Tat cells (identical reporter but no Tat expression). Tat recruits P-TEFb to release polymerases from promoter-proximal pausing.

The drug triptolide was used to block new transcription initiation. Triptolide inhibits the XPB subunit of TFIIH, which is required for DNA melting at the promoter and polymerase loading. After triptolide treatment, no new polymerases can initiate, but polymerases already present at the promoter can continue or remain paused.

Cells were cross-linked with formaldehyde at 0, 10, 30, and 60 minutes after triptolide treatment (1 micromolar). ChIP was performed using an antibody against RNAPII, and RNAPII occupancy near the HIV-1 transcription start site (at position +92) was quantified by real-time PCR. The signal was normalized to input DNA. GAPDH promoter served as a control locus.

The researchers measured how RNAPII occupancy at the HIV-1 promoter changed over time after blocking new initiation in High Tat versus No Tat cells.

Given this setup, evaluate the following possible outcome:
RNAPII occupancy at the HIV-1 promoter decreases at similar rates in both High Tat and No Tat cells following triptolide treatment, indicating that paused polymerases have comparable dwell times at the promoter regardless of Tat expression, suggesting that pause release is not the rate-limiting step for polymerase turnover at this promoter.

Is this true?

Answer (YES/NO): NO